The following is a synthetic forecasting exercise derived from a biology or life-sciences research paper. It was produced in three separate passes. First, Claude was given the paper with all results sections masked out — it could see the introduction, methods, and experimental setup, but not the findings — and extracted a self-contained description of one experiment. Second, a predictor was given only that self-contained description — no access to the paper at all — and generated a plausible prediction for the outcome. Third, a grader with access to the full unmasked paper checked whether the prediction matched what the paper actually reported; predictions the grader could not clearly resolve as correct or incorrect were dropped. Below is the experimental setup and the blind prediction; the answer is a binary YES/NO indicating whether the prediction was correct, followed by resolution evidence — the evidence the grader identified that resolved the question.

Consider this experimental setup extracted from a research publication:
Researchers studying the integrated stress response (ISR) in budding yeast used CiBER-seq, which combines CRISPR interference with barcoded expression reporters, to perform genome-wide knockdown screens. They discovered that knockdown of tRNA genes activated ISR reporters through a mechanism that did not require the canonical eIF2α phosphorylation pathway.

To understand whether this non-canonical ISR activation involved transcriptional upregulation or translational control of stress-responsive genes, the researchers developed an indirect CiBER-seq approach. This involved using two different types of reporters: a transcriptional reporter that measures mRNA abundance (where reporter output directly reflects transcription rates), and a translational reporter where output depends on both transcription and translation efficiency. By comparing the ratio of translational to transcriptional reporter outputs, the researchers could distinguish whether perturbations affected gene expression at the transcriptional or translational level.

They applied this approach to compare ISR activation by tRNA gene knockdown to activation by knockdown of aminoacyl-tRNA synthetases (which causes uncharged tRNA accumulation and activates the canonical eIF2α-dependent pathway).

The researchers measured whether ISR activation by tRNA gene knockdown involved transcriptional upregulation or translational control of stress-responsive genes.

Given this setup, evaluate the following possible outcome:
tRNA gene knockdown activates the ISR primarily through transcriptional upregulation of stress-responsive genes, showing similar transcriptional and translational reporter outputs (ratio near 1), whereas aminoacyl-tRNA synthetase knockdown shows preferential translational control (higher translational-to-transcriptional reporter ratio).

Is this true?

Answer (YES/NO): NO